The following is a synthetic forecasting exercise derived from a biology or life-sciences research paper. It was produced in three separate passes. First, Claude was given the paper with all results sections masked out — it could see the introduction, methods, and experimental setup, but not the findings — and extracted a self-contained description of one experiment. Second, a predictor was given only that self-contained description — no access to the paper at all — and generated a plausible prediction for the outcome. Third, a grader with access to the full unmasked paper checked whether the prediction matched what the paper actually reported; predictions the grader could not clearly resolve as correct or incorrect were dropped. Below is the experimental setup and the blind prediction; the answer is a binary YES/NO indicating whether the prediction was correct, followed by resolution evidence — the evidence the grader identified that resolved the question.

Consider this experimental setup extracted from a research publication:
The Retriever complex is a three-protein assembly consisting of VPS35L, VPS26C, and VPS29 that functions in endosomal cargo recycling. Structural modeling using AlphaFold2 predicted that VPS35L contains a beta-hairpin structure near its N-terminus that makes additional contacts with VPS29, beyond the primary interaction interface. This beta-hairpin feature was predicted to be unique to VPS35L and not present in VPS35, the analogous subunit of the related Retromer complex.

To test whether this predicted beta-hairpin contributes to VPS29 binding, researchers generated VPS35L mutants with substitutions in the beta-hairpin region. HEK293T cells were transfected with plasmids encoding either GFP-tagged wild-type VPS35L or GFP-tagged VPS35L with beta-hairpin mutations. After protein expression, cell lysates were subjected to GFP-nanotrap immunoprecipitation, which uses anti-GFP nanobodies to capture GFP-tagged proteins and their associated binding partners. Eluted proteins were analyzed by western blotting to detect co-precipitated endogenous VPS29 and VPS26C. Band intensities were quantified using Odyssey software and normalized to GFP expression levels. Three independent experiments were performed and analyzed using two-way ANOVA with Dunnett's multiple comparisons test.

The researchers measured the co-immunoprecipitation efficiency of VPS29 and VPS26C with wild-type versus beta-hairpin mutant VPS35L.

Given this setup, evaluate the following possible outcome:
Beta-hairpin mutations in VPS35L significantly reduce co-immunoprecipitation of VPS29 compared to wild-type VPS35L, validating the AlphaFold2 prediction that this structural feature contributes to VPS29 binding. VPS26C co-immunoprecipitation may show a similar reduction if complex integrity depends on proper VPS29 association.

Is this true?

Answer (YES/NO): YES